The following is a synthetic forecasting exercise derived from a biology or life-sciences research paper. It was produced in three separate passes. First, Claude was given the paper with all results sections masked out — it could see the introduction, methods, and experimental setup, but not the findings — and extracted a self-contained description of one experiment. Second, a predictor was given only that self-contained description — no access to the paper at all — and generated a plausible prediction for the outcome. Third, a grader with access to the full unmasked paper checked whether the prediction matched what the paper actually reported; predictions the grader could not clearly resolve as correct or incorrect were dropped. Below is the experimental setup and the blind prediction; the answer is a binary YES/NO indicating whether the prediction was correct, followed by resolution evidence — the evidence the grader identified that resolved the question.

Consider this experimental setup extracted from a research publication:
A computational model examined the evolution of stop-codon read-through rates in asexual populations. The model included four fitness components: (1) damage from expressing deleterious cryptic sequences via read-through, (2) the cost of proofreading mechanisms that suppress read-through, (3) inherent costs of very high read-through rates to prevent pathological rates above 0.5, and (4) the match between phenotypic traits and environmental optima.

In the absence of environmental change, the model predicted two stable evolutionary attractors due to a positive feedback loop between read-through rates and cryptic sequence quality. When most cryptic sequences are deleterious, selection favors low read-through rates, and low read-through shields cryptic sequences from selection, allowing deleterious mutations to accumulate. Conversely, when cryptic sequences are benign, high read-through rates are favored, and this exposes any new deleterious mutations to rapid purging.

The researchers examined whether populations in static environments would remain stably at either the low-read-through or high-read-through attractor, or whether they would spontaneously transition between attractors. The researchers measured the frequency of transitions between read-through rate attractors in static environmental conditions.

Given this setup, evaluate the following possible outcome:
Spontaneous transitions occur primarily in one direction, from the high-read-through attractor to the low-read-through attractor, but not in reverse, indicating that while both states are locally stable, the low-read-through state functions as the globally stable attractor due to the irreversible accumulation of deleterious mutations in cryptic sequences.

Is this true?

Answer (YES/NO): NO